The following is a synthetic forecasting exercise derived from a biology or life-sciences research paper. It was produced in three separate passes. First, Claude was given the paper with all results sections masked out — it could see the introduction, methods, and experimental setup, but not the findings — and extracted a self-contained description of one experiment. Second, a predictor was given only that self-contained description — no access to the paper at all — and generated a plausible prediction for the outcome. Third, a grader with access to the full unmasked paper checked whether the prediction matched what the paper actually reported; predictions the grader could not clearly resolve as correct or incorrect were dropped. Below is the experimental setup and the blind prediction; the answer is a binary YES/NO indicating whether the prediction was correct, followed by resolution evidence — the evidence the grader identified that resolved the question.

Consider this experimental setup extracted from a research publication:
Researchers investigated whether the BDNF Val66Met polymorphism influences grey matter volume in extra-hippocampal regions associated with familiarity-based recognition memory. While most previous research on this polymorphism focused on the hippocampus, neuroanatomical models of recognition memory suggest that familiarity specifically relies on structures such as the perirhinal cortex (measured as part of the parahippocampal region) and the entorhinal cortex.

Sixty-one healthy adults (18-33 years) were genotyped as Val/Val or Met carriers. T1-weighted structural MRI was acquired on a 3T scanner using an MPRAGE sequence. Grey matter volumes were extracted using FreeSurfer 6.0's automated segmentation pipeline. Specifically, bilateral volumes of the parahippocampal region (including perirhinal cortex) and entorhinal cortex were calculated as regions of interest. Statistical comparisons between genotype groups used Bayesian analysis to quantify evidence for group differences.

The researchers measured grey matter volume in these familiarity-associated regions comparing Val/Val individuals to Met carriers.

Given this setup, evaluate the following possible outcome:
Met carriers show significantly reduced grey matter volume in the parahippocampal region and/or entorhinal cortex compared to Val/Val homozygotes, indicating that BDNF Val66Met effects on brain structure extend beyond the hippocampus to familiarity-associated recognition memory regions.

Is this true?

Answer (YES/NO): NO